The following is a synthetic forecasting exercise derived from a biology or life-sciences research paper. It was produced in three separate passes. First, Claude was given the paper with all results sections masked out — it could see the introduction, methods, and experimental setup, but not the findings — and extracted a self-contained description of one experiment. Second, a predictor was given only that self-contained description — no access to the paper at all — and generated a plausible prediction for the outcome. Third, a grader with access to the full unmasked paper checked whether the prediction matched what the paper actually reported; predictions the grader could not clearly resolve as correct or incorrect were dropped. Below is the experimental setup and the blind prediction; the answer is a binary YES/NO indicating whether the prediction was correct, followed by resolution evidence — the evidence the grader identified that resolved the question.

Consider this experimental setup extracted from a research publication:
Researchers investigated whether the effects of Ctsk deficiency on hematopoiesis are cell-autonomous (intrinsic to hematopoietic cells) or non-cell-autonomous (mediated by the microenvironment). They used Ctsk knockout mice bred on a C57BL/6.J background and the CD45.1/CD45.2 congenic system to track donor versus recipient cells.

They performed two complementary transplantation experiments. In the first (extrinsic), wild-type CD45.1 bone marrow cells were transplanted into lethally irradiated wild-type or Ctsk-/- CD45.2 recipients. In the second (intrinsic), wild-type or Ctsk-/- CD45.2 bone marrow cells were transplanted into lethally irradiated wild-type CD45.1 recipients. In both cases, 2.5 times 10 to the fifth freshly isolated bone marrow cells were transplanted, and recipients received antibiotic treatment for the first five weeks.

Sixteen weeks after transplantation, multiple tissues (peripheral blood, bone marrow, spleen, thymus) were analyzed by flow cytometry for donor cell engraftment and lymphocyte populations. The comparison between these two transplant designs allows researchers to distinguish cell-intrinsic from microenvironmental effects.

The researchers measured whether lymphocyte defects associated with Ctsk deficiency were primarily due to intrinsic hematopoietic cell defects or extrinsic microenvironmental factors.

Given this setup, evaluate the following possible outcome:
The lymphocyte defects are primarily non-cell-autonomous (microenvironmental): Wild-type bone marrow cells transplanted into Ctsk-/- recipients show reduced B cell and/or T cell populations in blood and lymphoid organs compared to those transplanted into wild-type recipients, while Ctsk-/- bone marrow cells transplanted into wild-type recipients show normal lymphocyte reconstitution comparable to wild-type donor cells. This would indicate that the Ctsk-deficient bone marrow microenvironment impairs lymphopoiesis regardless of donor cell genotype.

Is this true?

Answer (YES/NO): NO